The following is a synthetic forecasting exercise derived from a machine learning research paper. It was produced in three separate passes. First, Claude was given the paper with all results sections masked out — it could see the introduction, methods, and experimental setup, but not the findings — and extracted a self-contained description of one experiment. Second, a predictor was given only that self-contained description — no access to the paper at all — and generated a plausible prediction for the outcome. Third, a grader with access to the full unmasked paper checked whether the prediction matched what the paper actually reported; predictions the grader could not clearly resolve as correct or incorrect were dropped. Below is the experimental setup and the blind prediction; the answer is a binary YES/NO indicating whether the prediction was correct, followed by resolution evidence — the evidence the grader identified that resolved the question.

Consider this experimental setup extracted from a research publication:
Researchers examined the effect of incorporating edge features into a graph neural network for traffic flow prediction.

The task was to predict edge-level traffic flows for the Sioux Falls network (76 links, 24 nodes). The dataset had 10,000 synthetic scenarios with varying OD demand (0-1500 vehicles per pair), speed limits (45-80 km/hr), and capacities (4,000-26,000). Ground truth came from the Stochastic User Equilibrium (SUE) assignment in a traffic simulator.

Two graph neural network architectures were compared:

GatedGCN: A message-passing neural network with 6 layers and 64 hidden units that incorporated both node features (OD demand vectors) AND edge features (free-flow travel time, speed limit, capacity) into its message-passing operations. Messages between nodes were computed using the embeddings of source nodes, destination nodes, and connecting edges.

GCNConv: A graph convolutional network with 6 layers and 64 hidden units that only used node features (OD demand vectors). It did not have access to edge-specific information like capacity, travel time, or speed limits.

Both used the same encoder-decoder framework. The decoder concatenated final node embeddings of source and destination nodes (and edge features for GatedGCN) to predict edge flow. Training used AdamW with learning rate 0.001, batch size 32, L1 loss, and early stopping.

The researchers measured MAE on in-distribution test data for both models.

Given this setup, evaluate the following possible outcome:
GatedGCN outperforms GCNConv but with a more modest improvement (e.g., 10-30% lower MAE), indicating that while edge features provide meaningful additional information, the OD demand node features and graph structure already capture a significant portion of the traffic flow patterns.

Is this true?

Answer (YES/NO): NO